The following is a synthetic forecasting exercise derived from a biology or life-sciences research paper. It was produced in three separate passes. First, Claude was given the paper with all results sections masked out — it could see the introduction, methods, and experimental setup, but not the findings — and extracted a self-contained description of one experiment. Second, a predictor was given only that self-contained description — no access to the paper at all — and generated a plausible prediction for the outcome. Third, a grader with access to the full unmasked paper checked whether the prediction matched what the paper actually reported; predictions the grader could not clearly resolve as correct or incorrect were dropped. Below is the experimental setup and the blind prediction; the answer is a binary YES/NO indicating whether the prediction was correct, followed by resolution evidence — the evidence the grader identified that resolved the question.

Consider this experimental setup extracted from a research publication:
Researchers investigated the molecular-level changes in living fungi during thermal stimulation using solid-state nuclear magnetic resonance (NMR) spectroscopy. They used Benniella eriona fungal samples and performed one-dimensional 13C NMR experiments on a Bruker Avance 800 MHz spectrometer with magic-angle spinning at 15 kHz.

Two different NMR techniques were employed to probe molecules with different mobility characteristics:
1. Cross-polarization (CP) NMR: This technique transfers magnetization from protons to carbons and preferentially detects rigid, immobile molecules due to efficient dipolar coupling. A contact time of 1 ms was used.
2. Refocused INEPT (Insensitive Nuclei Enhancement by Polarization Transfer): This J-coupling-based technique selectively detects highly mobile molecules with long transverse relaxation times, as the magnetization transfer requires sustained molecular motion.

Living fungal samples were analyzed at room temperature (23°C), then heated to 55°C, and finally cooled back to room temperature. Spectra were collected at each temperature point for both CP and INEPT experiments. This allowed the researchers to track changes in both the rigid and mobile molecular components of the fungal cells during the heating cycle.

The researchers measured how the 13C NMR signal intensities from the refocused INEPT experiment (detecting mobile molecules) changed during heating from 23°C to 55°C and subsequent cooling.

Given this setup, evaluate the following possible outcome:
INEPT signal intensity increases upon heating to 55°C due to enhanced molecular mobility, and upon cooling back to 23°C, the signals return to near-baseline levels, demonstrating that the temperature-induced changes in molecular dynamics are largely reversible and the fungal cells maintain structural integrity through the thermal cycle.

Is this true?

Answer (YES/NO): NO